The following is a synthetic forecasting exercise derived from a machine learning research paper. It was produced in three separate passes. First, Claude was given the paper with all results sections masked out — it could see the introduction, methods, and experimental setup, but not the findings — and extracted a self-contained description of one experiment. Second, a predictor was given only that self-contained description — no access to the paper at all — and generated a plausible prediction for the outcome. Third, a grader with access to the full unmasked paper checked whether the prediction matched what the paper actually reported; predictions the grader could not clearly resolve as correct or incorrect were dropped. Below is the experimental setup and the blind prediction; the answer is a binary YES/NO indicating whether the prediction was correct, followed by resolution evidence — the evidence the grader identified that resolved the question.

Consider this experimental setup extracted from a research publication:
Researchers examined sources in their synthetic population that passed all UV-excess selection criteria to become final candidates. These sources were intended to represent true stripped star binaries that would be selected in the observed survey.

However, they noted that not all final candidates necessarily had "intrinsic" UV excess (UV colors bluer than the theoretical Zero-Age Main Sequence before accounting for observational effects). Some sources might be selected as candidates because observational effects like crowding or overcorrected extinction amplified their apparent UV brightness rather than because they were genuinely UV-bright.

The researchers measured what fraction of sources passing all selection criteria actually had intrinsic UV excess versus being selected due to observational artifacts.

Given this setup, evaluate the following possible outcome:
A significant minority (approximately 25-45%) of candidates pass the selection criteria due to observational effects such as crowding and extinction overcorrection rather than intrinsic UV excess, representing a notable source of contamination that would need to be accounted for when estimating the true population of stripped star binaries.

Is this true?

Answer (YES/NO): NO